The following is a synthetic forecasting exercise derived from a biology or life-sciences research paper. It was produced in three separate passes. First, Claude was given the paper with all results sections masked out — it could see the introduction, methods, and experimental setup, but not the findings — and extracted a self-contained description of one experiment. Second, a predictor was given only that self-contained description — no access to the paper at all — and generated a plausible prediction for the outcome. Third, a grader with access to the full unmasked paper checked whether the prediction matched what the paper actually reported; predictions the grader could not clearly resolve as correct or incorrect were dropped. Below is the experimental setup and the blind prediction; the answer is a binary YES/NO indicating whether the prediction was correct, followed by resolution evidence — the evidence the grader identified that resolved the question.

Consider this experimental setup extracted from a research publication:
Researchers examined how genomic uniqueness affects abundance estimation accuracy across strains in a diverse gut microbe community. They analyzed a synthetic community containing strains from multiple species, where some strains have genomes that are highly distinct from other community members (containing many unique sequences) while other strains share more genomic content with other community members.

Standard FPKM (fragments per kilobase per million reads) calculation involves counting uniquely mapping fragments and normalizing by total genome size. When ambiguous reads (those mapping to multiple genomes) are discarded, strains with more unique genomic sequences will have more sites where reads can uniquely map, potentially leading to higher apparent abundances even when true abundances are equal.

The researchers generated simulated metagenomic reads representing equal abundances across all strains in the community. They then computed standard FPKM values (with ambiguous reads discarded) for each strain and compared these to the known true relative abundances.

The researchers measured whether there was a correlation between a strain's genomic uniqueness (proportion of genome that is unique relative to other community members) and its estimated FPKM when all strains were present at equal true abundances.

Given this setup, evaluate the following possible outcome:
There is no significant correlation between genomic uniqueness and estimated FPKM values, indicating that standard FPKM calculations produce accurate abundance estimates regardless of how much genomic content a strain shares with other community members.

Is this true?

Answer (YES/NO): NO